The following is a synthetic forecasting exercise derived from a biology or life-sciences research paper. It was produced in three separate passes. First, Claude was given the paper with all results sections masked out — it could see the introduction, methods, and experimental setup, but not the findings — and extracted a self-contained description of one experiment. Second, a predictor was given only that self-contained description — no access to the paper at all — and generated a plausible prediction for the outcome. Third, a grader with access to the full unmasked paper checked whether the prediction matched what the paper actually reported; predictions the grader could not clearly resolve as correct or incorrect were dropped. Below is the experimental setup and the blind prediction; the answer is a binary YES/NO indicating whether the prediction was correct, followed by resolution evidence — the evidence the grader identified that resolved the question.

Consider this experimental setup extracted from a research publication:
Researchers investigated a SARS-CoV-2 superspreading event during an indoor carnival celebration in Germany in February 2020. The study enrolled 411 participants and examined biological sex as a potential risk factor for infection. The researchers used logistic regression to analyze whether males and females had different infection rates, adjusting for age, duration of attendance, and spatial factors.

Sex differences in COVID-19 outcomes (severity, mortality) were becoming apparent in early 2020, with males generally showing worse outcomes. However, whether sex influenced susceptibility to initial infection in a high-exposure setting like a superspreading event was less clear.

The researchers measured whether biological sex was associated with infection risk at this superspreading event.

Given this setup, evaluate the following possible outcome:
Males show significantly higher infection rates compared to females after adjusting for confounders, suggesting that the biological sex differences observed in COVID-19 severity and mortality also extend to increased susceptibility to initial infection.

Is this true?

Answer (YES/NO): NO